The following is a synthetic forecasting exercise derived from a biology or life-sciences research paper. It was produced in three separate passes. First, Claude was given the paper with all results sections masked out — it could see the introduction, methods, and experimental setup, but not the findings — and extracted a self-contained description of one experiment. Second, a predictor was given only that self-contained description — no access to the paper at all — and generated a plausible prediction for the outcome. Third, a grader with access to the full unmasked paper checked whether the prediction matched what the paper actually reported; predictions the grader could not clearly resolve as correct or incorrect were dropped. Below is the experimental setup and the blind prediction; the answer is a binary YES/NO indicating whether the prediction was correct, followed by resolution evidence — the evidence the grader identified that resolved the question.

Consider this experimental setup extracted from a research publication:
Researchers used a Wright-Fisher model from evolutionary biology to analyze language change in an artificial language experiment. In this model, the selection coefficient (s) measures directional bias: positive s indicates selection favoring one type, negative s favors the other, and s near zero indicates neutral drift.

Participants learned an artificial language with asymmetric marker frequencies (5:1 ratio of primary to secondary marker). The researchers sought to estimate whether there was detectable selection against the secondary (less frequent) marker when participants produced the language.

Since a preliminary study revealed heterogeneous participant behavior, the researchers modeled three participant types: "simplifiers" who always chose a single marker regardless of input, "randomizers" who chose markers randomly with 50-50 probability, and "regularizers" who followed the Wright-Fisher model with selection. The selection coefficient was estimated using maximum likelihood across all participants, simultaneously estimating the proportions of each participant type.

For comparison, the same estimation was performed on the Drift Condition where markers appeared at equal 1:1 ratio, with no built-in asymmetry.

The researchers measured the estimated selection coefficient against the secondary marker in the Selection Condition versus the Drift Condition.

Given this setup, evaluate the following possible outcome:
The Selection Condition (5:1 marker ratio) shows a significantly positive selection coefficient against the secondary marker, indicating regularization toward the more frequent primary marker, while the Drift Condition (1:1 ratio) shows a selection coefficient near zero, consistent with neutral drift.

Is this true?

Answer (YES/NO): NO